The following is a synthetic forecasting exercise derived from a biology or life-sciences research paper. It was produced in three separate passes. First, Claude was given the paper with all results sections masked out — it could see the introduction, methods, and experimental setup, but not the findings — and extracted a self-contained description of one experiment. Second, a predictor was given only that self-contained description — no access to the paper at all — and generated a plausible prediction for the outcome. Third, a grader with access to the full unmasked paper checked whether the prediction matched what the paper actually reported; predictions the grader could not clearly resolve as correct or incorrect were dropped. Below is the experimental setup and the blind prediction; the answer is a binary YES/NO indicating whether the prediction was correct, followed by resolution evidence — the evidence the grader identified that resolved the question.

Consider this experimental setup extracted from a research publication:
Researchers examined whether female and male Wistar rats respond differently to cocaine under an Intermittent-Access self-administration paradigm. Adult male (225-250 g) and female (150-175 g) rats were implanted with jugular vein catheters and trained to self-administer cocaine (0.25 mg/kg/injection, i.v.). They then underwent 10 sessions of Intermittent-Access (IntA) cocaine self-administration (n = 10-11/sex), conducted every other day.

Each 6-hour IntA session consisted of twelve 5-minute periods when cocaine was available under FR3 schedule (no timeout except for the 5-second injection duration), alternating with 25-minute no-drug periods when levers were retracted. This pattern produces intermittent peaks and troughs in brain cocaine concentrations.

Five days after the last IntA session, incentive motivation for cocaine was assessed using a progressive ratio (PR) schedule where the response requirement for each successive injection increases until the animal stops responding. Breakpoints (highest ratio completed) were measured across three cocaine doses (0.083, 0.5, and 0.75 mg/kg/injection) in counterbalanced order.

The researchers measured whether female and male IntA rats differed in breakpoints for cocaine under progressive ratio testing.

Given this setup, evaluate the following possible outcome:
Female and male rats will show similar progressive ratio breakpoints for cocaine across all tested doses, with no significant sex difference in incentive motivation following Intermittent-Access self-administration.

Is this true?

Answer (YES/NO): NO